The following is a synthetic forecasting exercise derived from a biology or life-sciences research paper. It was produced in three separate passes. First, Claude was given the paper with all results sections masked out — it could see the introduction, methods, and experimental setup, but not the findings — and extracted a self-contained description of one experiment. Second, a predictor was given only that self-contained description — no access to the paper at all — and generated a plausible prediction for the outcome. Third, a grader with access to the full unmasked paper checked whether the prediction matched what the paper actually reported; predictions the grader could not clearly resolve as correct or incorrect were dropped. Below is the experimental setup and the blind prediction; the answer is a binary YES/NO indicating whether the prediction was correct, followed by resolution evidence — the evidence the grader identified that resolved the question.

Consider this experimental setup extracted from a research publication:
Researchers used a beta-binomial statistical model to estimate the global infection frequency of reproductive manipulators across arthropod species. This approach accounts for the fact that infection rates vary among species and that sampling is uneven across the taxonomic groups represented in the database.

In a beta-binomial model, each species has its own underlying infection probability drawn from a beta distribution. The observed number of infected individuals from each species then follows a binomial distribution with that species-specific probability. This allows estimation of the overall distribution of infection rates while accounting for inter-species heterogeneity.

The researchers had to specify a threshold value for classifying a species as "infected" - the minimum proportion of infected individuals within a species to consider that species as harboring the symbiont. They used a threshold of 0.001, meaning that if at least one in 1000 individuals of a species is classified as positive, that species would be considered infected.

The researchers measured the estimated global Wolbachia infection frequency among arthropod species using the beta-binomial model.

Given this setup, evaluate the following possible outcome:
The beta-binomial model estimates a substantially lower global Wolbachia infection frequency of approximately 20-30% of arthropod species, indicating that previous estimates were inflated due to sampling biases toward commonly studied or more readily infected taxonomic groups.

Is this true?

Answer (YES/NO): NO